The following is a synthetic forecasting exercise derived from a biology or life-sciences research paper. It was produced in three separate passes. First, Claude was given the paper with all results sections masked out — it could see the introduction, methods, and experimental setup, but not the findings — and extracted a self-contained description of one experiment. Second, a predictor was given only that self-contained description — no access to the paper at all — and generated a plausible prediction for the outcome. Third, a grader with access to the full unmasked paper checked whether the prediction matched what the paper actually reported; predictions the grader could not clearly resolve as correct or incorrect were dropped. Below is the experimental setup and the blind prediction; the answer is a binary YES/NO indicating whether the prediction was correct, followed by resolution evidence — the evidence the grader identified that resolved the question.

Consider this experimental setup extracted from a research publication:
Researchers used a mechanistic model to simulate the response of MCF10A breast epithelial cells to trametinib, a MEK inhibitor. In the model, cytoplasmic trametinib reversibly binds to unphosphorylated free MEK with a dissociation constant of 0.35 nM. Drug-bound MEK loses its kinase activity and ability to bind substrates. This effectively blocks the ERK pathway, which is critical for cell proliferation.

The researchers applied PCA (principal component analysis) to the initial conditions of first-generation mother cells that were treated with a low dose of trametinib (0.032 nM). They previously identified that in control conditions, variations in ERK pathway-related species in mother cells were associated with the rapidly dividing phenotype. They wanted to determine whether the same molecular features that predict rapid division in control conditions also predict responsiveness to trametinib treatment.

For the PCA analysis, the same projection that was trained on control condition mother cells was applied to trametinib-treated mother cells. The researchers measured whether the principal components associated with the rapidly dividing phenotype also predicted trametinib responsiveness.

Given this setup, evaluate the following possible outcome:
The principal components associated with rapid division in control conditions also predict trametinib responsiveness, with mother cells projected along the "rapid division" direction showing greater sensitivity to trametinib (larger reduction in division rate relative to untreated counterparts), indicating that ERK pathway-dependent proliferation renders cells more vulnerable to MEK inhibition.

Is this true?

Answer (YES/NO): NO